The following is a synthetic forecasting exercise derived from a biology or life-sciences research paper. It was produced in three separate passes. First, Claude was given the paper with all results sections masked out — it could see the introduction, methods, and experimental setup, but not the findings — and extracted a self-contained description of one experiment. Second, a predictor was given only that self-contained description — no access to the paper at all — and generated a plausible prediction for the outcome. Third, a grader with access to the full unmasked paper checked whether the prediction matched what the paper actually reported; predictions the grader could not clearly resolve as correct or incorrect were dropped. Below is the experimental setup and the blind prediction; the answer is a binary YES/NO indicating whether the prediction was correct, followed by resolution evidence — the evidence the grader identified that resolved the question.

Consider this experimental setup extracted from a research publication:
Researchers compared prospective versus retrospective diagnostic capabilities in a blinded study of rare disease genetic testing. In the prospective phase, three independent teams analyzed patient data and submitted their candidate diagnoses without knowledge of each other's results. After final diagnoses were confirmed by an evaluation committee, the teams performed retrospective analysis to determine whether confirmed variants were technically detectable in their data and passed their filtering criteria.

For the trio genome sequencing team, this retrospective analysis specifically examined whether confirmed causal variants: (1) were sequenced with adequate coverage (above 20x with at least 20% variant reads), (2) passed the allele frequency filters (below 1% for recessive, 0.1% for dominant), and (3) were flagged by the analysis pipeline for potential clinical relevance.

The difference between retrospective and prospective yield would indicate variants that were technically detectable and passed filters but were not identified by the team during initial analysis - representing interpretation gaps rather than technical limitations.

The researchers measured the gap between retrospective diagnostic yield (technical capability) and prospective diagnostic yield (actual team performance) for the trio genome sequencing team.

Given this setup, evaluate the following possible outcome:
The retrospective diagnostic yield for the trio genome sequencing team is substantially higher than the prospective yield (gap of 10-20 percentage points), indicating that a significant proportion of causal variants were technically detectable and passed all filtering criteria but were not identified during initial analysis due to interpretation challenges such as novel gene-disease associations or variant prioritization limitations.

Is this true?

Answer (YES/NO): NO